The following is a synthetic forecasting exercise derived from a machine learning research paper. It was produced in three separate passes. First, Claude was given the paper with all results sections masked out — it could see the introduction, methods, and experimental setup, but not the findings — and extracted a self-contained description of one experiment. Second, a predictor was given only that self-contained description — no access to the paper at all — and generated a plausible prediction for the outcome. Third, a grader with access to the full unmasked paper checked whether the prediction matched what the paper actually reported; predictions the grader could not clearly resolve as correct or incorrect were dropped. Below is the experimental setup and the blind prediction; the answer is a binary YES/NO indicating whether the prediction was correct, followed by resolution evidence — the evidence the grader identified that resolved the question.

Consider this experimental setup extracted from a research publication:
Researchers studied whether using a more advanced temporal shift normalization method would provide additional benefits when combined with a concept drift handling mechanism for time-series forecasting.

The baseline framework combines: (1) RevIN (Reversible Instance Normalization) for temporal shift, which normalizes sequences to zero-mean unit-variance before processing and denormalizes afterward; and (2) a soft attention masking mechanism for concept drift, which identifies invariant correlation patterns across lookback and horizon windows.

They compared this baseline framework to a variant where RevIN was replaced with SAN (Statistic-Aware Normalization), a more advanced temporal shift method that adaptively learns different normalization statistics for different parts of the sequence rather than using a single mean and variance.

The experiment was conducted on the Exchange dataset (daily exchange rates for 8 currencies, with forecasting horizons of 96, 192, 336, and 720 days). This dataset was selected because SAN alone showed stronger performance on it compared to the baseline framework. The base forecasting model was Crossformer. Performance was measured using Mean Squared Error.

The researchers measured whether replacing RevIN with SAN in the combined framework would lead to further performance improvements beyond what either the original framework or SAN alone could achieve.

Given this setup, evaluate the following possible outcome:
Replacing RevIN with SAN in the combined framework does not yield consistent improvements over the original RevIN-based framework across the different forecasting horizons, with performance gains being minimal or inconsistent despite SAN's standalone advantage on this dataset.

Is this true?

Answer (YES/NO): NO